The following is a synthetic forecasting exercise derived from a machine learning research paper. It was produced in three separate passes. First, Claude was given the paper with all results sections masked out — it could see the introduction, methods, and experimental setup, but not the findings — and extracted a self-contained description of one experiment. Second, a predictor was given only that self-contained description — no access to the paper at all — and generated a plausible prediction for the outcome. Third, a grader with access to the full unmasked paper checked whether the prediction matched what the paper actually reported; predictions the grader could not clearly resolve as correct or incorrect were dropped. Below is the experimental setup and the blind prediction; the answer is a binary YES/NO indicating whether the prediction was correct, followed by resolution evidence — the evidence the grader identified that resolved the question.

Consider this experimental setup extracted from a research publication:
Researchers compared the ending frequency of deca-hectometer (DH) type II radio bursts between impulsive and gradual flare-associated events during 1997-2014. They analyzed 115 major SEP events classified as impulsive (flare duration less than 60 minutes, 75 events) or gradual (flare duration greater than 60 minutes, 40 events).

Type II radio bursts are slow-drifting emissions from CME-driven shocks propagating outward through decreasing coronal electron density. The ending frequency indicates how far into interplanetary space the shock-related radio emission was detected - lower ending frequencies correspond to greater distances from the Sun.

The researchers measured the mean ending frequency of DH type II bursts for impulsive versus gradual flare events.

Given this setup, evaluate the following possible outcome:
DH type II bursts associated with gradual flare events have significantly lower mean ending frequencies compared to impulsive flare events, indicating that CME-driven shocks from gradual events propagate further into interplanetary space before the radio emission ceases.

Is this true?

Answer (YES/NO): YES